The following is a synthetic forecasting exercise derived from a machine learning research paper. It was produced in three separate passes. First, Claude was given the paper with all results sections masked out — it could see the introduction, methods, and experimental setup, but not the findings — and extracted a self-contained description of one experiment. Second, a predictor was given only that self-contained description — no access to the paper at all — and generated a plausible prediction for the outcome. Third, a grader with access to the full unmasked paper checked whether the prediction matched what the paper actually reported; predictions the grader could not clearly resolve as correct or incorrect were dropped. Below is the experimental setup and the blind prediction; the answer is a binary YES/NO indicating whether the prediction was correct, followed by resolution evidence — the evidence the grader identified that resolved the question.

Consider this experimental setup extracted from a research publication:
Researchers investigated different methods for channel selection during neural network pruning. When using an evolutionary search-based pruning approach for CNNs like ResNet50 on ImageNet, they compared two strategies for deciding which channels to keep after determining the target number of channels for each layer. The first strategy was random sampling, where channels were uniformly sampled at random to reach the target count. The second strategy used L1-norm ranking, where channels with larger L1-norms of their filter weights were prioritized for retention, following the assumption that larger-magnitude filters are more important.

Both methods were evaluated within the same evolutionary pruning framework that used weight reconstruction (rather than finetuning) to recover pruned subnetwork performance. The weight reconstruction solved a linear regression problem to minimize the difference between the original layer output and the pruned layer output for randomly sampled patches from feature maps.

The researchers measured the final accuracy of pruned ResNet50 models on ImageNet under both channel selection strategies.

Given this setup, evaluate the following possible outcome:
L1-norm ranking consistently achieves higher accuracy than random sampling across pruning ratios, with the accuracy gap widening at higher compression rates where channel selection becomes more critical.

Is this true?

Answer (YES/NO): NO